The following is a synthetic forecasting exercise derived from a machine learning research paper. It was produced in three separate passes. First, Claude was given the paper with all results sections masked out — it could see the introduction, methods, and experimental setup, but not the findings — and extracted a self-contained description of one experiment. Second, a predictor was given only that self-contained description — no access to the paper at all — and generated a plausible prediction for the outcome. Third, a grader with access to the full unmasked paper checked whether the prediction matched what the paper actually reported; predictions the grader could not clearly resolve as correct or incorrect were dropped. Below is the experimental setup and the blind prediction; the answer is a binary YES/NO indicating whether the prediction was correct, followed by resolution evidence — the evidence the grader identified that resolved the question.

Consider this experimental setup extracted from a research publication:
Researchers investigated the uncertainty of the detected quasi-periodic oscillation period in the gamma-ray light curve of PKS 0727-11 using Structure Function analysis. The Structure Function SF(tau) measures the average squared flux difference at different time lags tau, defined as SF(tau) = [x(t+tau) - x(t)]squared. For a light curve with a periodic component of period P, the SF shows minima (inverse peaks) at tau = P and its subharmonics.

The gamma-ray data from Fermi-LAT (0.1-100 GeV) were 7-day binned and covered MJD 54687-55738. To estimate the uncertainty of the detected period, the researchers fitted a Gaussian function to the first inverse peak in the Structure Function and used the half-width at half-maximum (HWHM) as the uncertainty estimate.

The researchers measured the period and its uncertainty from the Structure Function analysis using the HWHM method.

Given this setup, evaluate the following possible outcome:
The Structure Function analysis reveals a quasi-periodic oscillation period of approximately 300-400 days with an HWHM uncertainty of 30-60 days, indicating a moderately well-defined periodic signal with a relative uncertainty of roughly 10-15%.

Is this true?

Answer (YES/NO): NO